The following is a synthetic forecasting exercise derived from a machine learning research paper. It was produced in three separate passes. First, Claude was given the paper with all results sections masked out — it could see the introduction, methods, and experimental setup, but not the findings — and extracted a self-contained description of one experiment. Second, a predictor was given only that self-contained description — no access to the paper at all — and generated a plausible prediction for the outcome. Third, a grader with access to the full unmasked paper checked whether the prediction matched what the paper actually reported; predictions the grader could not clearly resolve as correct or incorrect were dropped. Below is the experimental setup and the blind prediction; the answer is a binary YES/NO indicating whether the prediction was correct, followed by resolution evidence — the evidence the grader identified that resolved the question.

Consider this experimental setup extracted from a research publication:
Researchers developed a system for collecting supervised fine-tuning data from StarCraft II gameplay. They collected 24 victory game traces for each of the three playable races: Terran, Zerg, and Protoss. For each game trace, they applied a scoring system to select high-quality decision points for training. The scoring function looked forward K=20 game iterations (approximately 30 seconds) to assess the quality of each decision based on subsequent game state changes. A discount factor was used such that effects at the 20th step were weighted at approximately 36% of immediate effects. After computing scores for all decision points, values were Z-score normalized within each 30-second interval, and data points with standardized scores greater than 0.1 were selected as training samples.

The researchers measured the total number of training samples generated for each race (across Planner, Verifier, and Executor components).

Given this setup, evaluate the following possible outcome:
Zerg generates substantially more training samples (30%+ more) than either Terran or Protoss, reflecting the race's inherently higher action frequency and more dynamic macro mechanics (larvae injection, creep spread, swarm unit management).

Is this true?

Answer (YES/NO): YES